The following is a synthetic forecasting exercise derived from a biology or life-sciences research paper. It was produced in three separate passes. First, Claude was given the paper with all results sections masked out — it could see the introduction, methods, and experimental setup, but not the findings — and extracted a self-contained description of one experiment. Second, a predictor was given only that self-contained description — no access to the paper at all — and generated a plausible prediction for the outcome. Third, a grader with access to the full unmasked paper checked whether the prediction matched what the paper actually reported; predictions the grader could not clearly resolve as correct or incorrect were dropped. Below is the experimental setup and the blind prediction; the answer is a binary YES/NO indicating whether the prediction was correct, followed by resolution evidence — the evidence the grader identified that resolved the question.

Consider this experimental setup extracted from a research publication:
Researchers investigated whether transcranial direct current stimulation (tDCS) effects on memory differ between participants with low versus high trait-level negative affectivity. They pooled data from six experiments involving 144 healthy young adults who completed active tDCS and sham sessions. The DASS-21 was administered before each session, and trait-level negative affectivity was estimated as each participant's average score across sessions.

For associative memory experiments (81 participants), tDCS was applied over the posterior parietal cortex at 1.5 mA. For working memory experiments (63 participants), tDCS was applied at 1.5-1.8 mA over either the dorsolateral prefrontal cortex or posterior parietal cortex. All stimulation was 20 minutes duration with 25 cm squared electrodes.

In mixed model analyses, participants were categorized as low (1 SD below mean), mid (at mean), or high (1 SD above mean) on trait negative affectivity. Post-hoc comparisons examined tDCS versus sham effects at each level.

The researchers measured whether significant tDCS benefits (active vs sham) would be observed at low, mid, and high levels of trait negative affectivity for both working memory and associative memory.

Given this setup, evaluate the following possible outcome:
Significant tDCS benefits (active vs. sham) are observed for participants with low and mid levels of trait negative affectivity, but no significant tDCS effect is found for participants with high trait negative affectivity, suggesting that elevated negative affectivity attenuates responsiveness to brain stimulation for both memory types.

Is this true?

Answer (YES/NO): NO